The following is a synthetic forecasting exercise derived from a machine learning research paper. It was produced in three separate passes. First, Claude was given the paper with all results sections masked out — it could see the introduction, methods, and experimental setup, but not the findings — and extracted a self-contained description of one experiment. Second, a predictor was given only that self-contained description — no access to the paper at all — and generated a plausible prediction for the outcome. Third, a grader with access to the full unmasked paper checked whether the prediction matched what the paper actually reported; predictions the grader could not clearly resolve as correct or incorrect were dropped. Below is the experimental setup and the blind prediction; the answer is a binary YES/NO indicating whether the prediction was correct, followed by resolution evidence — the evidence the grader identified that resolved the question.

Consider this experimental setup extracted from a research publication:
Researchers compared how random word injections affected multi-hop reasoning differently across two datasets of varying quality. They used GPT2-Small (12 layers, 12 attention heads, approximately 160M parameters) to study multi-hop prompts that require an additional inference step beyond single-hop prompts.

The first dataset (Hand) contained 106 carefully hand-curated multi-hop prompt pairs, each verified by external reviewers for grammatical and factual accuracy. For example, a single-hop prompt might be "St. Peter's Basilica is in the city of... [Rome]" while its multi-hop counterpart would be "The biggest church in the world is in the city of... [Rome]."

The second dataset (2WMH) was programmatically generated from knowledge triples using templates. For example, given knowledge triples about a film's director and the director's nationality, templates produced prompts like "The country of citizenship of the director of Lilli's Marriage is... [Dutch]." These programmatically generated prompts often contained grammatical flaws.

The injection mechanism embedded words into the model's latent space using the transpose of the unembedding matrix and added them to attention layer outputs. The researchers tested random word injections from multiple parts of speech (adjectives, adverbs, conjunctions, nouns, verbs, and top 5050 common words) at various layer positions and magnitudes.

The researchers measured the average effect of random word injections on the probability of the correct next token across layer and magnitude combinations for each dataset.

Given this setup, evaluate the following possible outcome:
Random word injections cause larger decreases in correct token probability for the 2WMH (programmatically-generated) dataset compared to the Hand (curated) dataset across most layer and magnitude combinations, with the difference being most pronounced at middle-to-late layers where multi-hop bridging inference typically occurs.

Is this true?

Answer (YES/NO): NO